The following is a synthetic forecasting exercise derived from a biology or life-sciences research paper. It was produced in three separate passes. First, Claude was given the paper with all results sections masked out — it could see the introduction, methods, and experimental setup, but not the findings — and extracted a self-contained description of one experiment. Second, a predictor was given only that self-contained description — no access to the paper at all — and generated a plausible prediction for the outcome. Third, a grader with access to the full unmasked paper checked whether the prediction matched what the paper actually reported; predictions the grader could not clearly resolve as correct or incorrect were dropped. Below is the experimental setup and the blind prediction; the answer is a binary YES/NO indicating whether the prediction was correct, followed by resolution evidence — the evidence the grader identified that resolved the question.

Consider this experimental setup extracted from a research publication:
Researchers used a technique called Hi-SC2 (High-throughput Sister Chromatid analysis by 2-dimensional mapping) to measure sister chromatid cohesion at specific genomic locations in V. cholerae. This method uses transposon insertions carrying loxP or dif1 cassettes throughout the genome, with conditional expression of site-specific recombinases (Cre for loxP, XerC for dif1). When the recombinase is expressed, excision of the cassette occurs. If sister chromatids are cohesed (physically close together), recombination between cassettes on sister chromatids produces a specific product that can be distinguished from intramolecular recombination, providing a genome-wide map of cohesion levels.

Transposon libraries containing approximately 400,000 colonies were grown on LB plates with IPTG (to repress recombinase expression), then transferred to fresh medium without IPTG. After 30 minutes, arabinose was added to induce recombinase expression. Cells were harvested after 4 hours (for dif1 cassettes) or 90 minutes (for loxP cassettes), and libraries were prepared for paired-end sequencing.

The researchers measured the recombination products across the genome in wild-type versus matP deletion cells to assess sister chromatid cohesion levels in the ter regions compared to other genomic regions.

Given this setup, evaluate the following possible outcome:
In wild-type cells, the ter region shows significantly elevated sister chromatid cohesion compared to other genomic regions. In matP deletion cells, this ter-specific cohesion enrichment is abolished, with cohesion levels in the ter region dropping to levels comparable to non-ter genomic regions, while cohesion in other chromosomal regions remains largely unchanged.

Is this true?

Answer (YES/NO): NO